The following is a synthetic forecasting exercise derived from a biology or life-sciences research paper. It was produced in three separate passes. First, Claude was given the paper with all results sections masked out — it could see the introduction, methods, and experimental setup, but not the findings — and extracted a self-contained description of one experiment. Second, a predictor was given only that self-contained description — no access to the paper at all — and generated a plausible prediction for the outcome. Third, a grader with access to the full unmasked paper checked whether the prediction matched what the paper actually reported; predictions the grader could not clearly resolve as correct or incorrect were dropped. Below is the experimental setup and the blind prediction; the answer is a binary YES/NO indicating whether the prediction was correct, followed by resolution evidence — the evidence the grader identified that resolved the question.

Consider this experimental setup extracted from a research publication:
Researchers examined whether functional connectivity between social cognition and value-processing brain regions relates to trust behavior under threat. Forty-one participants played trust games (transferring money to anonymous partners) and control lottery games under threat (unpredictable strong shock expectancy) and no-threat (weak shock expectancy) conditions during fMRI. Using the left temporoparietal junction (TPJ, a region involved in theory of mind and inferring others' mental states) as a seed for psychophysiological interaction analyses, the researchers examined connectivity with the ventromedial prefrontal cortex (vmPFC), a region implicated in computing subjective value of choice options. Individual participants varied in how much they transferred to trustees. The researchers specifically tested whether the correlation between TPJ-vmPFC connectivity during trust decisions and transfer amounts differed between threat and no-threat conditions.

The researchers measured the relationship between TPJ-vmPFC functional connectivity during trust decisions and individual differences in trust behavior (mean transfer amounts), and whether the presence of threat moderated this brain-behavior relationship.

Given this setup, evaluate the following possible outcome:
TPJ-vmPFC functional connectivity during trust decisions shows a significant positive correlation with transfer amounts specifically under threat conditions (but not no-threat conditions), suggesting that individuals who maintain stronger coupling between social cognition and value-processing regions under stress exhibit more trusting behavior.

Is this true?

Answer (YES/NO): NO